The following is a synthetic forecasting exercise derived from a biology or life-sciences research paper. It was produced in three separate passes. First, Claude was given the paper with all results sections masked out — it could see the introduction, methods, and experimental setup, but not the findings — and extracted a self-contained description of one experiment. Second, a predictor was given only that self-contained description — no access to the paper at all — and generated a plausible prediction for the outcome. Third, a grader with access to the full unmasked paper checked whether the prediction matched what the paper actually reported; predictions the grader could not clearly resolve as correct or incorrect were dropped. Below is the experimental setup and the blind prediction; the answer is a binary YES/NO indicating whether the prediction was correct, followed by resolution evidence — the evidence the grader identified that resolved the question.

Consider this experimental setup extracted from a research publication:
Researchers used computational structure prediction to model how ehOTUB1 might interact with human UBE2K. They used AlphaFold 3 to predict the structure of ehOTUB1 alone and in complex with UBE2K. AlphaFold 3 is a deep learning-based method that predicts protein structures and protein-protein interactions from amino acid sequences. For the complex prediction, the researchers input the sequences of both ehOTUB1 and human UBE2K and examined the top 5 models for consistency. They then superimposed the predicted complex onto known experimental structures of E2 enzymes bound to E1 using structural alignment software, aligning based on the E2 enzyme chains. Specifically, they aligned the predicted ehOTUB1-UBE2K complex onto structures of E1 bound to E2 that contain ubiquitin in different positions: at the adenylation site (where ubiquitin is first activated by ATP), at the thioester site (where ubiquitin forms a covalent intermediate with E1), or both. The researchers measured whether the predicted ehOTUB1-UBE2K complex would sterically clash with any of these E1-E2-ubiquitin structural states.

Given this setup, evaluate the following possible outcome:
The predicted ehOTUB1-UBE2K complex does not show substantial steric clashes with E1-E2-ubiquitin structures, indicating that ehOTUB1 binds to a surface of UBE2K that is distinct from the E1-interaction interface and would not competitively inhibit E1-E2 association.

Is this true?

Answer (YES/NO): NO